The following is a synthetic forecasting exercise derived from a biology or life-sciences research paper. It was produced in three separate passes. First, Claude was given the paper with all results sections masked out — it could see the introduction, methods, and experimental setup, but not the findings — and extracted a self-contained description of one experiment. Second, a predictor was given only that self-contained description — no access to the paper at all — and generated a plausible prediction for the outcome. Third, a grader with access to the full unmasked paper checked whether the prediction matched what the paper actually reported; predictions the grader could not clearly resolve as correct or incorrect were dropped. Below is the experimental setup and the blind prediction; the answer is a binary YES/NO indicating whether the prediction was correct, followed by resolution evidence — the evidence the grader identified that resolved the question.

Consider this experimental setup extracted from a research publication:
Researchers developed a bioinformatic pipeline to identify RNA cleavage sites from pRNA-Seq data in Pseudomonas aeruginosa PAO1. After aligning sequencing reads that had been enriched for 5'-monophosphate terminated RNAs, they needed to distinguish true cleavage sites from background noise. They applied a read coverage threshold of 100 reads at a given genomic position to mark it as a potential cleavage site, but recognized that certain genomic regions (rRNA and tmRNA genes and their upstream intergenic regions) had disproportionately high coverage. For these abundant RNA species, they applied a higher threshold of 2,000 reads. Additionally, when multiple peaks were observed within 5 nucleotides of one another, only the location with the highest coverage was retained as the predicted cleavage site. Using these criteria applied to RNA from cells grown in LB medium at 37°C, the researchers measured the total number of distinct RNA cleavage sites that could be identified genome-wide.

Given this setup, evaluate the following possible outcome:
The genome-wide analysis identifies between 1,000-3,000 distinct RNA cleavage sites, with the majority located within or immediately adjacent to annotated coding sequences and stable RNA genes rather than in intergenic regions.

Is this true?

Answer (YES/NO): YES